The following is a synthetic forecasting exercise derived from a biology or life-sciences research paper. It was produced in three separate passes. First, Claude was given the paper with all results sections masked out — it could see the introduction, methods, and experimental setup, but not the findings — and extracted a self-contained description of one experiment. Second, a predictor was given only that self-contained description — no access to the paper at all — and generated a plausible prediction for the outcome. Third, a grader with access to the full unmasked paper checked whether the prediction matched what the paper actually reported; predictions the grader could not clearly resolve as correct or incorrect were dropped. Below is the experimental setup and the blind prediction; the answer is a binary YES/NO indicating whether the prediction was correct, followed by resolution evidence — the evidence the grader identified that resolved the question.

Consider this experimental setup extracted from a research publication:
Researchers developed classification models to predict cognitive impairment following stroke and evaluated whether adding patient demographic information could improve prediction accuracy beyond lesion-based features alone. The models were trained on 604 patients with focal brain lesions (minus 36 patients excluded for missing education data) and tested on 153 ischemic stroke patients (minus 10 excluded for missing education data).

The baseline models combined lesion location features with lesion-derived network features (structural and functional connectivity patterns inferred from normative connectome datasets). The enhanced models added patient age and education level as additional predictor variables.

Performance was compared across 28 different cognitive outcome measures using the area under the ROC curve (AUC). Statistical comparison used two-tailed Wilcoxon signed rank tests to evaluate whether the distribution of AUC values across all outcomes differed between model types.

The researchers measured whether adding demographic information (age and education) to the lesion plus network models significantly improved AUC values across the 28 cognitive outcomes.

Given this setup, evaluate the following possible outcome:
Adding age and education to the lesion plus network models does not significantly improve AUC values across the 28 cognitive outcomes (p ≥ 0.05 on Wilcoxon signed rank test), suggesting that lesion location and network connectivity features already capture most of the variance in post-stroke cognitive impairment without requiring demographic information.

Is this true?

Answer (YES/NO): NO